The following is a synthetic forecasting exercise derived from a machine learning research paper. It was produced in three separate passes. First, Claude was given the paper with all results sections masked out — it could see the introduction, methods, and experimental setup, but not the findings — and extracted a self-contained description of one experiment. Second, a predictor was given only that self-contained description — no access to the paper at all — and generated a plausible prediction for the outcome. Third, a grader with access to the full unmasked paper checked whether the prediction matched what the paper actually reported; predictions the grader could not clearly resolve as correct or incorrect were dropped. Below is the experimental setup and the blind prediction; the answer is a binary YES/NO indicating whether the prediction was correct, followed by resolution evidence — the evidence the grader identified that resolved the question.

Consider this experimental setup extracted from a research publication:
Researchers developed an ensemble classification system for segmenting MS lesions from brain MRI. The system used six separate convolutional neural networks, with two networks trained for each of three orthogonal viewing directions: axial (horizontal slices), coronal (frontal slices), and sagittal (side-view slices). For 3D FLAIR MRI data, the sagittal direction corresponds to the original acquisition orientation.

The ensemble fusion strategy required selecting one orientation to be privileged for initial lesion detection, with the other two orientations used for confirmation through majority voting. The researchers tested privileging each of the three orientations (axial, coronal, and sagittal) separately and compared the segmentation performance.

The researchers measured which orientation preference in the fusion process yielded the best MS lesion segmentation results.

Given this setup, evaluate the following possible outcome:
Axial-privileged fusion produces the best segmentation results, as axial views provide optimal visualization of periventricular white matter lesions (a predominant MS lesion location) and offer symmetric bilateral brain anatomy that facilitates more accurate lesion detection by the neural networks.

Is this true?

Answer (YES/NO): YES